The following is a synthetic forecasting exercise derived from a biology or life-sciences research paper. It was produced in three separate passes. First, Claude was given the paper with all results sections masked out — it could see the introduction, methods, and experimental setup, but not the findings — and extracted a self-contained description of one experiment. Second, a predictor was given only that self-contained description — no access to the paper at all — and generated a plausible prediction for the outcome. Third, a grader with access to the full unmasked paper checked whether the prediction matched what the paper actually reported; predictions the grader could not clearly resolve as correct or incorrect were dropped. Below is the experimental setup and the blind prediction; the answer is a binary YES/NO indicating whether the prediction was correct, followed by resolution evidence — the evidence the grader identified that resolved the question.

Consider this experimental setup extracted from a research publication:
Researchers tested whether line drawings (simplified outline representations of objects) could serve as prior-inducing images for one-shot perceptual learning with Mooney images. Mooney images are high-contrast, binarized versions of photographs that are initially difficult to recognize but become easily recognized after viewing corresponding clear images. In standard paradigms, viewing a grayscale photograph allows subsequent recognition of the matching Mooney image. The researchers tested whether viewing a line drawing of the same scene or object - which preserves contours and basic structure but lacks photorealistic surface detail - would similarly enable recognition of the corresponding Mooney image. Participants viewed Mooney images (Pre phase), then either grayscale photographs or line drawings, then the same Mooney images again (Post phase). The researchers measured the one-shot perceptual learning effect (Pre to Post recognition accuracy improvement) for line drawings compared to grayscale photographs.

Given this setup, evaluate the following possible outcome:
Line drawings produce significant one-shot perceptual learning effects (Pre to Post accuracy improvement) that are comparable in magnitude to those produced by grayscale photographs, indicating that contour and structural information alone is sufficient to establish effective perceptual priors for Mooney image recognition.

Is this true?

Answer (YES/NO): NO